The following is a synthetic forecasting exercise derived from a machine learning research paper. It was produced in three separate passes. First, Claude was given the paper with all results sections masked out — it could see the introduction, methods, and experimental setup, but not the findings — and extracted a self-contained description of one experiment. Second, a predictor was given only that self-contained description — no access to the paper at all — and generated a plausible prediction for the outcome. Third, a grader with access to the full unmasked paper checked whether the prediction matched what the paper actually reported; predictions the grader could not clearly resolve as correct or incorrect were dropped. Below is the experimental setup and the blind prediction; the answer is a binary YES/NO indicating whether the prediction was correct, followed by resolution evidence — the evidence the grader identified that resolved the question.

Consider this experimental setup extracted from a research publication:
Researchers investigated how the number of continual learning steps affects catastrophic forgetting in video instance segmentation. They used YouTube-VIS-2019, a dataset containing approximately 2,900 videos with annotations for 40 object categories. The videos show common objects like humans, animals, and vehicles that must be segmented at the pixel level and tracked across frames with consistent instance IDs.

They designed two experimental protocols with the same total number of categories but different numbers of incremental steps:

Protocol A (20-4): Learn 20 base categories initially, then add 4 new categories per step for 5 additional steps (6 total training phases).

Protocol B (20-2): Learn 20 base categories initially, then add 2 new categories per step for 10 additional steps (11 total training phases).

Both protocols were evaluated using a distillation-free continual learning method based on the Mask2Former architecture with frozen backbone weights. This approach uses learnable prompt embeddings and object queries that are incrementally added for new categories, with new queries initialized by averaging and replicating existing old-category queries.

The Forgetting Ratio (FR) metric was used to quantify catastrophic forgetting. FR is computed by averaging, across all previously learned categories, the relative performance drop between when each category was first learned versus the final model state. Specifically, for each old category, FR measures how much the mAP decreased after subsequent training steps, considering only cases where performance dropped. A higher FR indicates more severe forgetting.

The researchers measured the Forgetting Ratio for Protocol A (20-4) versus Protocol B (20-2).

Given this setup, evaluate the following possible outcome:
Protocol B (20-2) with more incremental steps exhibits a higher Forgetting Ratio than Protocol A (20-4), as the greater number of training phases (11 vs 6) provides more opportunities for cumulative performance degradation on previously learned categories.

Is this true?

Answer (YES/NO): YES